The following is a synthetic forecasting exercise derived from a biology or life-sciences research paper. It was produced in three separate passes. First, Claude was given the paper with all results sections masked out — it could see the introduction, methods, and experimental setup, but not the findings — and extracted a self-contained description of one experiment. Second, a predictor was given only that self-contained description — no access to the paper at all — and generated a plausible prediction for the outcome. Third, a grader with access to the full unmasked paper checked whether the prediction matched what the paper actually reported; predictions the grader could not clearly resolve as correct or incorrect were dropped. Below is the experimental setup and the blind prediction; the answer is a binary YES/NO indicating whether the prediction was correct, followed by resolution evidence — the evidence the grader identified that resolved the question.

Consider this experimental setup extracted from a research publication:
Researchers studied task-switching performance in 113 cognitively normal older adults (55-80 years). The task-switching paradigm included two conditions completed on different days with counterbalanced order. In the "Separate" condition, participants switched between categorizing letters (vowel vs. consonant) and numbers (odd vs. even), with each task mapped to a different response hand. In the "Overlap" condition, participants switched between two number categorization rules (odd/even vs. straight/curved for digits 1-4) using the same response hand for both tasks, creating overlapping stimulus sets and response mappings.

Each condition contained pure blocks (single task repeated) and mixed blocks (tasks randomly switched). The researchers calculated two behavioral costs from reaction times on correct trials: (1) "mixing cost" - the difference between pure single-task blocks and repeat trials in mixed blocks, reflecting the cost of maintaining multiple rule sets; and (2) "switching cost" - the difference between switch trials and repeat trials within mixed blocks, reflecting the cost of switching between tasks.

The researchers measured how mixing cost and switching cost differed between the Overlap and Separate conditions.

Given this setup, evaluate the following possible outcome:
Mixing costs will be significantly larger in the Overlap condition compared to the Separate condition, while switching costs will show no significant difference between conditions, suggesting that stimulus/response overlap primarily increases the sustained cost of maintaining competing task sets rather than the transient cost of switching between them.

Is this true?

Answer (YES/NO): YES